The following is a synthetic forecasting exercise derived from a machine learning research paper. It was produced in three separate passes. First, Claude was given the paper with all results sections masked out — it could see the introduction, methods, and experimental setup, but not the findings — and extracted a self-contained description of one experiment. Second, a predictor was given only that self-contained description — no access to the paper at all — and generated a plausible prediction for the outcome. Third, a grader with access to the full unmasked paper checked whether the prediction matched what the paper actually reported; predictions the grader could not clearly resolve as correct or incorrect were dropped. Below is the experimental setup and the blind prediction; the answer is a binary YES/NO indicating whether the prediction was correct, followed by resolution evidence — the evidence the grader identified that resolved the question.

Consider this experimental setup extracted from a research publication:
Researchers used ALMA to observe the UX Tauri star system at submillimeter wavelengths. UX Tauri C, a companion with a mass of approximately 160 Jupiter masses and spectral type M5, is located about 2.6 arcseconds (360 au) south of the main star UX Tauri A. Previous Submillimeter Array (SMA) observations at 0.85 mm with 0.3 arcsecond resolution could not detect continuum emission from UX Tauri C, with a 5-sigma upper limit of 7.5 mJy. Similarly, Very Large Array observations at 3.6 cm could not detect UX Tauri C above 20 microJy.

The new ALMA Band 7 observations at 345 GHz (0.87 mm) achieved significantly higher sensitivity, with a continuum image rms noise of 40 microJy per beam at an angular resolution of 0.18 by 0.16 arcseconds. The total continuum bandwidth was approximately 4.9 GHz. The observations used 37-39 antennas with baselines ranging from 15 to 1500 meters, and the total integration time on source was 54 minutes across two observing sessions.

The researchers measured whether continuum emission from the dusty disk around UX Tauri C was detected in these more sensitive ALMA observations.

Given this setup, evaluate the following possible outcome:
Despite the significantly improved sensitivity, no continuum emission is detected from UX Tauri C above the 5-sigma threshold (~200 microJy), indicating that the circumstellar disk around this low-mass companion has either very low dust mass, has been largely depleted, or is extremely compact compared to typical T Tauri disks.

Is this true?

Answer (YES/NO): YES